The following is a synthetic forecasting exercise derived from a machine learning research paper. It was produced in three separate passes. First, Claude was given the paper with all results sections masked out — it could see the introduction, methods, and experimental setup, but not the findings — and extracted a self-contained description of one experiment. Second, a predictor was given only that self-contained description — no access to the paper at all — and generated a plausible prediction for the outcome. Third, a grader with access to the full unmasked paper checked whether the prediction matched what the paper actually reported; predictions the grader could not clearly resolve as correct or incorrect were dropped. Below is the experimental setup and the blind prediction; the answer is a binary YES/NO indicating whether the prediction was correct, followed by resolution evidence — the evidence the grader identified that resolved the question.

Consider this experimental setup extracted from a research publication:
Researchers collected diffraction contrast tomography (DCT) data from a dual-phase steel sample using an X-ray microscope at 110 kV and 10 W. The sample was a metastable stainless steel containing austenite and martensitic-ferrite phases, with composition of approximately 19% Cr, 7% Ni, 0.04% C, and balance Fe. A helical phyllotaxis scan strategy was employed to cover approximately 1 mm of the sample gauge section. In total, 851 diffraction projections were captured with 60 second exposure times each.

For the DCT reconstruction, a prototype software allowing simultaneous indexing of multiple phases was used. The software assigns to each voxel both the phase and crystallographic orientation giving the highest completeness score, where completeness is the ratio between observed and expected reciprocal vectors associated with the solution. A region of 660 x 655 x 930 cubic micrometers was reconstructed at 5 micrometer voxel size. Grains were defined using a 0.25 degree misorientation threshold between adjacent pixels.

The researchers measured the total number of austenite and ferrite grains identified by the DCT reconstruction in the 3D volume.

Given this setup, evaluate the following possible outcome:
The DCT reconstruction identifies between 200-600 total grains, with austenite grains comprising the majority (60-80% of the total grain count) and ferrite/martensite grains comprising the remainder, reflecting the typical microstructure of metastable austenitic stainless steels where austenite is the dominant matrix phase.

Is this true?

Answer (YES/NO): NO